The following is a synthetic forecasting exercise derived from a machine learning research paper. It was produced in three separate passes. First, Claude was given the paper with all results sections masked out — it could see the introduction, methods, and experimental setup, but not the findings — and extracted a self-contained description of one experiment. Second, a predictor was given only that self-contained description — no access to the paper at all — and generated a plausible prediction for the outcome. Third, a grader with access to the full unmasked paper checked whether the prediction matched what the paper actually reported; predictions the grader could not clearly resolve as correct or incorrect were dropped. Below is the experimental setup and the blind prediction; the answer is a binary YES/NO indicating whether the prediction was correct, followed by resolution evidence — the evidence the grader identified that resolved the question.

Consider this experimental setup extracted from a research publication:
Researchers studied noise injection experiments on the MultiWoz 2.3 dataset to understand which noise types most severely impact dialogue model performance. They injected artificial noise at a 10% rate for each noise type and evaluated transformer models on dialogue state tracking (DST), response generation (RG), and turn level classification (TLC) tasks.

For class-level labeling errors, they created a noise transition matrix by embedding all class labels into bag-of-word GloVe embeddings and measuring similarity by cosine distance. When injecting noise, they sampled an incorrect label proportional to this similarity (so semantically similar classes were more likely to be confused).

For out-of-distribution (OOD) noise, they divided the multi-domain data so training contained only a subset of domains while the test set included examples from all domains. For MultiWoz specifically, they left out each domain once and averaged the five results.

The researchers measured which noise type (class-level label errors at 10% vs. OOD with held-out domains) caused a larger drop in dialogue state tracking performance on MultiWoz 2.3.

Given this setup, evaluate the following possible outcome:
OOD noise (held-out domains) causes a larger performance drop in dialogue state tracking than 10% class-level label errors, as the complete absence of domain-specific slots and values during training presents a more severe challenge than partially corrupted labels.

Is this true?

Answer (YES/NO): YES